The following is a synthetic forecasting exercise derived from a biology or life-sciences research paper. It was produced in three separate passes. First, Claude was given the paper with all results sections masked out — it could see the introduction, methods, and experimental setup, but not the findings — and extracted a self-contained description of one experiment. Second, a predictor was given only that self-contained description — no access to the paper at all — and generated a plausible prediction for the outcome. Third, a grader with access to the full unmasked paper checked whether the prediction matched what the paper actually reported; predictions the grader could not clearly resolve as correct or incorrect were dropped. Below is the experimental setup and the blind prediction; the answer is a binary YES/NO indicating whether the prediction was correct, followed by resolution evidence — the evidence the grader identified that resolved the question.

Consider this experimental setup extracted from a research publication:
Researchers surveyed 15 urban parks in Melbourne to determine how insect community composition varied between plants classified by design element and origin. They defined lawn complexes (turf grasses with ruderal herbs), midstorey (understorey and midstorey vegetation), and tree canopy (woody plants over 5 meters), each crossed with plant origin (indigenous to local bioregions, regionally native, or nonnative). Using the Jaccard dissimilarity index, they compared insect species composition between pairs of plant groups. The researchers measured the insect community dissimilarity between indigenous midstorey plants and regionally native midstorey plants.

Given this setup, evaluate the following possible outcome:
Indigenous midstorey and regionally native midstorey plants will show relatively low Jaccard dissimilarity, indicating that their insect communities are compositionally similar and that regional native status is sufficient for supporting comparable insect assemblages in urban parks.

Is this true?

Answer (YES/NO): NO